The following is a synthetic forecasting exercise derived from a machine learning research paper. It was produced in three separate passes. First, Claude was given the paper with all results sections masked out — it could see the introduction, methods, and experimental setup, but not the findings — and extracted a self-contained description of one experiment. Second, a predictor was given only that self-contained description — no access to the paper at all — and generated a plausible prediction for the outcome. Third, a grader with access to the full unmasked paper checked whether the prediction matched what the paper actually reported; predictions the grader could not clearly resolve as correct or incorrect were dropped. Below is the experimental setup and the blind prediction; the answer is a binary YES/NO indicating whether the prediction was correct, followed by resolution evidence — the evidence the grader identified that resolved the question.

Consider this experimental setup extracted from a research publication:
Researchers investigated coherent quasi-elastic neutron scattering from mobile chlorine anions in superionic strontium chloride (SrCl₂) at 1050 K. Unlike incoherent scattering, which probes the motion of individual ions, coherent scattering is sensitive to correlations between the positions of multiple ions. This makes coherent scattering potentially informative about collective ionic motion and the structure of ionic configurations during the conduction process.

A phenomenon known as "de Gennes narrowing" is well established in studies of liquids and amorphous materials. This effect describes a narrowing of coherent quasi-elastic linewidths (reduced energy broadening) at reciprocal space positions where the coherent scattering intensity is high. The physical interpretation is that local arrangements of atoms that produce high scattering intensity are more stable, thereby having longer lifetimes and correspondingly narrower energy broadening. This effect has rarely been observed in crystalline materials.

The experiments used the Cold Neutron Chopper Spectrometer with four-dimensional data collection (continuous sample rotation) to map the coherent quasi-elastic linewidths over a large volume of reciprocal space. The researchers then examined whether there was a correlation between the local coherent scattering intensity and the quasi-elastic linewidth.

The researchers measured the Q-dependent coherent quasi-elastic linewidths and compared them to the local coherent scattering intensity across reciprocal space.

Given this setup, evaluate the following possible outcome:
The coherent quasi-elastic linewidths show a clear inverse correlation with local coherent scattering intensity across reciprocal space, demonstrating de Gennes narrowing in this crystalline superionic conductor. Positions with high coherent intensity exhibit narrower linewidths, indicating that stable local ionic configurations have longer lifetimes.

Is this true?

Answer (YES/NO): YES